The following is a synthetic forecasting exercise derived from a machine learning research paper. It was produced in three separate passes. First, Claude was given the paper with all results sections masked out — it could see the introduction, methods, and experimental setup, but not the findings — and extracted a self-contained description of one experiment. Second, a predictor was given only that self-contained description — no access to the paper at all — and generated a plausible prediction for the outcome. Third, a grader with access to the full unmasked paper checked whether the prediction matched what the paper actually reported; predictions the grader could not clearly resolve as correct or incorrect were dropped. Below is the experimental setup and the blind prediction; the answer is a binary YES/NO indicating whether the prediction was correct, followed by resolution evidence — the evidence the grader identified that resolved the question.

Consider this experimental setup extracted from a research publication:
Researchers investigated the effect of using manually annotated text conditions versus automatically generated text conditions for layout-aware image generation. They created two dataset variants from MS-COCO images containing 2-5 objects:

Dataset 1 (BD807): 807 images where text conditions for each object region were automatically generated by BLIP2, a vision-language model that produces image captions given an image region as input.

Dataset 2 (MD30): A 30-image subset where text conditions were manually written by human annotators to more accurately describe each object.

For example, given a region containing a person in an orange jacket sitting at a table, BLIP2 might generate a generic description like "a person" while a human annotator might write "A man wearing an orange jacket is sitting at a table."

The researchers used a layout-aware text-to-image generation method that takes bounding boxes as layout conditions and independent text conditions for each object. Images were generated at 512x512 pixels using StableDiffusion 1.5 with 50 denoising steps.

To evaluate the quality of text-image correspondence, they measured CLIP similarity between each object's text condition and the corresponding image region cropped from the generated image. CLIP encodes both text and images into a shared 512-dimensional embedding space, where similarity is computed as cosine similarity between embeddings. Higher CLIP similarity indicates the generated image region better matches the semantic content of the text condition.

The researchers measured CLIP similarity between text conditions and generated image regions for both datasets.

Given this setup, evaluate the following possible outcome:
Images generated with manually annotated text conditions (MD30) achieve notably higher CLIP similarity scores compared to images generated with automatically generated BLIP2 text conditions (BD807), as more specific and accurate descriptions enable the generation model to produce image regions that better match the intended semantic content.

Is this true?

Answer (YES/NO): NO